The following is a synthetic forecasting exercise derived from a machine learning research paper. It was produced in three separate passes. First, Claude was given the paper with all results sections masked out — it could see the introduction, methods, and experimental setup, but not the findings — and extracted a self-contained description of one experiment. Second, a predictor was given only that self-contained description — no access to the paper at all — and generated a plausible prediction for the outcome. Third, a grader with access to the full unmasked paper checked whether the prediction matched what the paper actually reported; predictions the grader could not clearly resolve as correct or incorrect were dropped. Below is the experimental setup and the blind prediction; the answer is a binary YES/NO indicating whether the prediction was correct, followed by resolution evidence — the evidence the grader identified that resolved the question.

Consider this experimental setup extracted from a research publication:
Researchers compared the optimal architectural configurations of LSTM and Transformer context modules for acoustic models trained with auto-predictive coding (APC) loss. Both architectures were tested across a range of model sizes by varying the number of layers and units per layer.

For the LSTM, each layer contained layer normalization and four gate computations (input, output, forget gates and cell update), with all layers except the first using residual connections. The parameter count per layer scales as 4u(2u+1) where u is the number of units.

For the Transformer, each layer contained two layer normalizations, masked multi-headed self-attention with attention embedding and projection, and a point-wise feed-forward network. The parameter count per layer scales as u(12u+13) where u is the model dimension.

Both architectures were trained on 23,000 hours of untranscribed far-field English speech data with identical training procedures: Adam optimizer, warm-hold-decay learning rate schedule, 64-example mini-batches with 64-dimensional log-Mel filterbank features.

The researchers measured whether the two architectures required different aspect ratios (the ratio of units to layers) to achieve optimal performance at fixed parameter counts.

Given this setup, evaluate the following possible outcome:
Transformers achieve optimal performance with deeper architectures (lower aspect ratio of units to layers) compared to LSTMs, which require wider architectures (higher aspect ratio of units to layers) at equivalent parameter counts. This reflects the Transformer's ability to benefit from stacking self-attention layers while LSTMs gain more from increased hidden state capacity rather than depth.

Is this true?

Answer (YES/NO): YES